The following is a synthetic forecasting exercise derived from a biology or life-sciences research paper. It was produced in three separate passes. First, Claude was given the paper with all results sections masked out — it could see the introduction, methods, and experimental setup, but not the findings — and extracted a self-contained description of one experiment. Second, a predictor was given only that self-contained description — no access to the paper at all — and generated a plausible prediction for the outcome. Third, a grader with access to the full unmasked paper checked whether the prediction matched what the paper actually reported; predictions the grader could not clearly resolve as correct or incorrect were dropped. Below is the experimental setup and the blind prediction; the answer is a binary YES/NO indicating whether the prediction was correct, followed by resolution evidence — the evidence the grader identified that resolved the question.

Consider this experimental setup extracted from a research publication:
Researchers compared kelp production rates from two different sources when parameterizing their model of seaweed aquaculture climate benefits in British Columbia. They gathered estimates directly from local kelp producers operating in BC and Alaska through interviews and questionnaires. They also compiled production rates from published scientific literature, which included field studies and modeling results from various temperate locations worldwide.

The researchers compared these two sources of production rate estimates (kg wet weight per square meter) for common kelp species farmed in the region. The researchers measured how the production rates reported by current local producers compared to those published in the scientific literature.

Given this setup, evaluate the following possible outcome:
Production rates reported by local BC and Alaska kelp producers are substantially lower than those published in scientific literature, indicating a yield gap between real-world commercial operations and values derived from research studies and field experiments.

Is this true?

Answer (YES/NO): YES